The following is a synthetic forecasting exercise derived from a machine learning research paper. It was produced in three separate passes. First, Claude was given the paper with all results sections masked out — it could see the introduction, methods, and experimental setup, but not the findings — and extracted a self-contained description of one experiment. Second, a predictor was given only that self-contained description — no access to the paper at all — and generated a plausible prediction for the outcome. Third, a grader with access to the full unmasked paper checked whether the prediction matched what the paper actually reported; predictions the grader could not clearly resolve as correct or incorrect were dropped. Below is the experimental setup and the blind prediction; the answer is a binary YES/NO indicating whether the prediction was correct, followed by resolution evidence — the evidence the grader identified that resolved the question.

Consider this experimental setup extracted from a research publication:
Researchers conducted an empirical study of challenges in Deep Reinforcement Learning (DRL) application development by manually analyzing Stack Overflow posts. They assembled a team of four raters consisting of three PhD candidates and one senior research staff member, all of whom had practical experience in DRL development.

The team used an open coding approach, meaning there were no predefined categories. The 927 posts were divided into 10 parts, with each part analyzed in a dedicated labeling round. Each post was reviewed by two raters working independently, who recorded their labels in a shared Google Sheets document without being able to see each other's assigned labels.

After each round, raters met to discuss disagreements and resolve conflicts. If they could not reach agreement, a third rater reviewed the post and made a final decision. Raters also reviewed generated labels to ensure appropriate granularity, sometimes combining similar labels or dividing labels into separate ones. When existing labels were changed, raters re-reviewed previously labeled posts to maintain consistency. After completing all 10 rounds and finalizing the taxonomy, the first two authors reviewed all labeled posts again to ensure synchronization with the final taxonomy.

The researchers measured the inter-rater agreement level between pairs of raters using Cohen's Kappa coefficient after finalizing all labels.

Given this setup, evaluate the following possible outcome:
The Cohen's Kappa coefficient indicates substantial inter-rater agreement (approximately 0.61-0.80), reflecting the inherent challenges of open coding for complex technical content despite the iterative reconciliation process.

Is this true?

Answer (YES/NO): NO